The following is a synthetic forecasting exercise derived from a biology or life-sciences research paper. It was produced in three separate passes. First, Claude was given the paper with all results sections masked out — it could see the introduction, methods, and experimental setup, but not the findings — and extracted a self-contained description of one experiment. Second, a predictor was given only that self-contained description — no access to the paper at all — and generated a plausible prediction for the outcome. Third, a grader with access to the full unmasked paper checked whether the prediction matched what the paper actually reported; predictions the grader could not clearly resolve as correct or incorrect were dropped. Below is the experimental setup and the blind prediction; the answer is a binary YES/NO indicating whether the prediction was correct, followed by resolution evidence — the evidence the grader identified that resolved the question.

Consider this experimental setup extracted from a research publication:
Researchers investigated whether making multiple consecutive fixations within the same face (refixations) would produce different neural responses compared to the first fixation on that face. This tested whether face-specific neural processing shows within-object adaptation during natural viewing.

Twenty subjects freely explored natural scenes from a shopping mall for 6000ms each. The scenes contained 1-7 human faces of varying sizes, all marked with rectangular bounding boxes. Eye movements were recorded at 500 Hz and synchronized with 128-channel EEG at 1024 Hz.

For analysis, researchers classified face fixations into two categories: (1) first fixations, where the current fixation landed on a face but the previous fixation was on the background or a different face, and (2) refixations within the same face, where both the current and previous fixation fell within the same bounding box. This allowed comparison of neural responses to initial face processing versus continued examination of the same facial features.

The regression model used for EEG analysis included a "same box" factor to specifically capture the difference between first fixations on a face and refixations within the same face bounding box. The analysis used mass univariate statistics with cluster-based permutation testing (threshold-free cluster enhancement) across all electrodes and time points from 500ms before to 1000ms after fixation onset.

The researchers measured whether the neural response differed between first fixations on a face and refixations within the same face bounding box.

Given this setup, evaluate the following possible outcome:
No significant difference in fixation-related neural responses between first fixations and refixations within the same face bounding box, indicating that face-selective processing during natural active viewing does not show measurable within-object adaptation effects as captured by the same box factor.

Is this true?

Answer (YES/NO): NO